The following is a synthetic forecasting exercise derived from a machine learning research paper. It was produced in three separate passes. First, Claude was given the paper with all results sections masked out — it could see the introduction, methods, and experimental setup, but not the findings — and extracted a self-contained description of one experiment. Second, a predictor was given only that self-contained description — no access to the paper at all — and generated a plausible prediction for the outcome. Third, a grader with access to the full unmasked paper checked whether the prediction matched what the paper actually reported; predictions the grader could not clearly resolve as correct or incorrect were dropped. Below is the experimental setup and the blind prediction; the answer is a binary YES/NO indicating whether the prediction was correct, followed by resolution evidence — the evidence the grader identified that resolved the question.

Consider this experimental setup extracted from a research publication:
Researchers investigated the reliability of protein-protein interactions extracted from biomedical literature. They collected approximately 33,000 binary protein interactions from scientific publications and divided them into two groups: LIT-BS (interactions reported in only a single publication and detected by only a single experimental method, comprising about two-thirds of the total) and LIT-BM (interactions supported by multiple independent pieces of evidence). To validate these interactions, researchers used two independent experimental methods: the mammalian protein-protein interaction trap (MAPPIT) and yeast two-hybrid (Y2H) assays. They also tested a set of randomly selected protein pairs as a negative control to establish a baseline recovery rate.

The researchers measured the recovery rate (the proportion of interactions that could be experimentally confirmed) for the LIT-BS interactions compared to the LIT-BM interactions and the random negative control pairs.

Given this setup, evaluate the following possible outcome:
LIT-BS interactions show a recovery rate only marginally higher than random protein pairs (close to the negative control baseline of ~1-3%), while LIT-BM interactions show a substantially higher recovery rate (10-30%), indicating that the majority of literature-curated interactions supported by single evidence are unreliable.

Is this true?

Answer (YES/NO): YES